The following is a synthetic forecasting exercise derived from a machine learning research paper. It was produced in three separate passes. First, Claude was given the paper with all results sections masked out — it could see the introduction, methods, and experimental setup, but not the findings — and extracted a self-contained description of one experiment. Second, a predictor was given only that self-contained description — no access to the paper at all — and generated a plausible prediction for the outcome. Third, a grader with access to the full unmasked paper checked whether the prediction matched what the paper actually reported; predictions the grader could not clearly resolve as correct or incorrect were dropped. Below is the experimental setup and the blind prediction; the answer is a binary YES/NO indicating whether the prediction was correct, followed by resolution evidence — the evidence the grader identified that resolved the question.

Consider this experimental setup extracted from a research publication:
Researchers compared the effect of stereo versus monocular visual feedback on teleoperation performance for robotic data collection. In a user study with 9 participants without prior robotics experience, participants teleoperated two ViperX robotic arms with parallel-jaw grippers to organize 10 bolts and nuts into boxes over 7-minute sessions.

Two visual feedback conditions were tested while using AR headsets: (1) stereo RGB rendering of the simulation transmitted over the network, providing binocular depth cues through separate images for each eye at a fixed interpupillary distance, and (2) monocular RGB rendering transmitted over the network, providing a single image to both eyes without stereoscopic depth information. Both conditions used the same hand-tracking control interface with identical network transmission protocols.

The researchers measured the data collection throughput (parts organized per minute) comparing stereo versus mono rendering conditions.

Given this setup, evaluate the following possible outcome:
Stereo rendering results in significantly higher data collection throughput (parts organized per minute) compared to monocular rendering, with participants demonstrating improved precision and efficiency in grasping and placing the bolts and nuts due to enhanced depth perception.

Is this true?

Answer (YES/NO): YES